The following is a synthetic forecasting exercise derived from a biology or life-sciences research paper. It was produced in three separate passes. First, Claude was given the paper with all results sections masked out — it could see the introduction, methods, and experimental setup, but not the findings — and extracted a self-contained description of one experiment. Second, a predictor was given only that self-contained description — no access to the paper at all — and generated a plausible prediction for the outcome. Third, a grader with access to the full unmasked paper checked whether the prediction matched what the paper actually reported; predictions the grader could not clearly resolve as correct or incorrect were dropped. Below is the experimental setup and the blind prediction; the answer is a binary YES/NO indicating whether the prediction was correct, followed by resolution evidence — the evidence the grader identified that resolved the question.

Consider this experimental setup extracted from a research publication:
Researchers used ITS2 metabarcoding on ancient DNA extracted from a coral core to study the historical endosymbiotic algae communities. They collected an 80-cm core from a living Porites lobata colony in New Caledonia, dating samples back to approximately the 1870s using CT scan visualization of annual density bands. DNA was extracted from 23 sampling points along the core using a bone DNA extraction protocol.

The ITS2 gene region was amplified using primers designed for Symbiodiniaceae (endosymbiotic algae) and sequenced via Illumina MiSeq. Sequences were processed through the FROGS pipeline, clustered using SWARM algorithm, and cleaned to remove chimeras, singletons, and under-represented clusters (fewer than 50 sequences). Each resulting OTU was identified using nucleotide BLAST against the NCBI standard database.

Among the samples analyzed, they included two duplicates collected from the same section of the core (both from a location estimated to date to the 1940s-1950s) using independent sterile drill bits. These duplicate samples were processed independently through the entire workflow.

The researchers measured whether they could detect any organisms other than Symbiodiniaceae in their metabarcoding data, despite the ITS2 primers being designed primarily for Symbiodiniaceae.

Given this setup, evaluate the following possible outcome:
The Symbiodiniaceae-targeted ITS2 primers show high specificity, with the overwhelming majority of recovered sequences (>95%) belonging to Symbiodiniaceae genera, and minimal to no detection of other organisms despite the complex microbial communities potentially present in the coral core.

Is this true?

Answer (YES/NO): NO